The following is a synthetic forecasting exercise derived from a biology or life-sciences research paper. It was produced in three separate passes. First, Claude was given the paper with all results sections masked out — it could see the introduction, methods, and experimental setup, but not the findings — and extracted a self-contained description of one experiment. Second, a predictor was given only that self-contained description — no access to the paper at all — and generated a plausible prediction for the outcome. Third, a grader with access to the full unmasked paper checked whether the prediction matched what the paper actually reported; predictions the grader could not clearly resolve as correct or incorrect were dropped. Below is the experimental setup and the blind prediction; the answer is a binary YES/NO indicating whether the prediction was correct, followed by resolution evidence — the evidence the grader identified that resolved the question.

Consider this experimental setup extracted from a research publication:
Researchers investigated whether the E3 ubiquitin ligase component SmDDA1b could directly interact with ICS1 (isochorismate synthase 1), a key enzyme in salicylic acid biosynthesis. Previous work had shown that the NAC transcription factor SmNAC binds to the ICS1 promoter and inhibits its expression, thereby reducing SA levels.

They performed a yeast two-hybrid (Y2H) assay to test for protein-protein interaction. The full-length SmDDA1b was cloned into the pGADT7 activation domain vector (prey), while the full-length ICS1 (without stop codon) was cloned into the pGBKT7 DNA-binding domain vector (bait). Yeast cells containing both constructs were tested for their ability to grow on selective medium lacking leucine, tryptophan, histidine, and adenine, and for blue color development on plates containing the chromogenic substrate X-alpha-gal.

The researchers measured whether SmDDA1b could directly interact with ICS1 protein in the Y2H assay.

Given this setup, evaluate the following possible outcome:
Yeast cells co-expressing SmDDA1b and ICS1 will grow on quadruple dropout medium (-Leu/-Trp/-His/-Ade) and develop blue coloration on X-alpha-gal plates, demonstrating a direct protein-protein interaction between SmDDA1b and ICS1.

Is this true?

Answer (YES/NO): NO